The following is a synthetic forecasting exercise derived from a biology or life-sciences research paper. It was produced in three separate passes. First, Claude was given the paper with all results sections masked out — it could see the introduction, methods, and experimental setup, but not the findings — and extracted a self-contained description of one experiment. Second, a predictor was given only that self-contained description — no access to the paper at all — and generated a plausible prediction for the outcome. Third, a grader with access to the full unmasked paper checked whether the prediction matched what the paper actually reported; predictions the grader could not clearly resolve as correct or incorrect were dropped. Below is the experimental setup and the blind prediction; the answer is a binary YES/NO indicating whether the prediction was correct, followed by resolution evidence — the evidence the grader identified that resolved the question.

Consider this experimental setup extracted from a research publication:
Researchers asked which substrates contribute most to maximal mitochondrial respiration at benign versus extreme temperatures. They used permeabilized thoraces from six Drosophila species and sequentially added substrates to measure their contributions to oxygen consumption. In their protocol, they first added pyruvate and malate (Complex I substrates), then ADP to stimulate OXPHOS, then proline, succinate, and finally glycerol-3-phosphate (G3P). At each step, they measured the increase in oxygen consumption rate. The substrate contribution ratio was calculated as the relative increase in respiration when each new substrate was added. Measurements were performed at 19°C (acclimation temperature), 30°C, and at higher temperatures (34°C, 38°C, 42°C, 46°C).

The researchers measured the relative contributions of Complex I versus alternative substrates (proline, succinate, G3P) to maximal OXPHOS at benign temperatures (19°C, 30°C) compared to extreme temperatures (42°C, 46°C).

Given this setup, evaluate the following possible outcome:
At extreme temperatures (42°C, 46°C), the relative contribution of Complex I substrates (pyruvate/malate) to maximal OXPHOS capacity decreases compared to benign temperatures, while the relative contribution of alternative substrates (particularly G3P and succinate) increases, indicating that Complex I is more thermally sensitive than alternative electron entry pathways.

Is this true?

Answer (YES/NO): YES